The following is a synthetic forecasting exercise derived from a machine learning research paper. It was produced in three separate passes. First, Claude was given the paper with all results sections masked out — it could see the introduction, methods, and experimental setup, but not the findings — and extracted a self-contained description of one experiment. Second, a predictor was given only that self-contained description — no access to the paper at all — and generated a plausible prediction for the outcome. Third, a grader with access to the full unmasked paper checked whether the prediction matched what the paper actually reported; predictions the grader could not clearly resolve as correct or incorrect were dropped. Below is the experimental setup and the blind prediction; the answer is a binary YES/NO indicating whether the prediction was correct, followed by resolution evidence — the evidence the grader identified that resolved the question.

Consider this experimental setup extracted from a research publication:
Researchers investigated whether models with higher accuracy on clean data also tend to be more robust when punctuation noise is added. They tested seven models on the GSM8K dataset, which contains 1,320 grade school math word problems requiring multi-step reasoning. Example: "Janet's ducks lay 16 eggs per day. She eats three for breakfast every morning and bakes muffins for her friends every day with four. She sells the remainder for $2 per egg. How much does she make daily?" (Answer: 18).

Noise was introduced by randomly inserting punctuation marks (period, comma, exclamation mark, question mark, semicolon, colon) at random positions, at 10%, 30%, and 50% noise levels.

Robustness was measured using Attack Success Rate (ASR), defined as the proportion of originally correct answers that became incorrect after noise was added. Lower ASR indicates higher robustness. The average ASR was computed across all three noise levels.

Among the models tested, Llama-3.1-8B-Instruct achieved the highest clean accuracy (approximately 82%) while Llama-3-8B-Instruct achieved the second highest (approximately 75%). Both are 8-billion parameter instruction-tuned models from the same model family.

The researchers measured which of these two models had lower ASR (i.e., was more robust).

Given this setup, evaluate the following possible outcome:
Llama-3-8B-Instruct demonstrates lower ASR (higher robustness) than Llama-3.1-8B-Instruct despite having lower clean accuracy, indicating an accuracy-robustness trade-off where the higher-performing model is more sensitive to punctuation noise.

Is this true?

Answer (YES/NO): YES